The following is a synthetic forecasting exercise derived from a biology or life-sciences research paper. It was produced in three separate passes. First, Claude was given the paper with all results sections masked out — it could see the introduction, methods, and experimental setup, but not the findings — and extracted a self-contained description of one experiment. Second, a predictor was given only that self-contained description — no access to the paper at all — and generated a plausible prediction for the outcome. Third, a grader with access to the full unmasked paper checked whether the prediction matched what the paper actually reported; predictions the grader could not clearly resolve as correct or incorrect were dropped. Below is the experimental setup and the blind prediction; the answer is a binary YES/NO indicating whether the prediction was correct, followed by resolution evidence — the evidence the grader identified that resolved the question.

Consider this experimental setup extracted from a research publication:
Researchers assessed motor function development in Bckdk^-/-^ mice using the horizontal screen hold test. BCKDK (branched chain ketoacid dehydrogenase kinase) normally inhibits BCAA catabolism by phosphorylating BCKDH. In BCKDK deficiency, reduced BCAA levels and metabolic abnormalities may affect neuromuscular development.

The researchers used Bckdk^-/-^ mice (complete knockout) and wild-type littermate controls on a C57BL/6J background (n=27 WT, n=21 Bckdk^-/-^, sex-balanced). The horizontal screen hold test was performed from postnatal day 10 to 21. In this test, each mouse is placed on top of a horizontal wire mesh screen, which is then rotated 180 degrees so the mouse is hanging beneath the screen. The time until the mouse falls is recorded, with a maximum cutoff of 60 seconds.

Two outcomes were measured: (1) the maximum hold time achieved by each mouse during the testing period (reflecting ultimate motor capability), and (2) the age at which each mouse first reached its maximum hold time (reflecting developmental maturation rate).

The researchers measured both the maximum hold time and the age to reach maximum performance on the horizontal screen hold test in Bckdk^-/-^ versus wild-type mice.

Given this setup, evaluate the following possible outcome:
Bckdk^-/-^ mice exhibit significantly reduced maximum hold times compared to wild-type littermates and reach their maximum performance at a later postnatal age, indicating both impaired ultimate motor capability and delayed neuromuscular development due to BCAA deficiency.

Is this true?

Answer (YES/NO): YES